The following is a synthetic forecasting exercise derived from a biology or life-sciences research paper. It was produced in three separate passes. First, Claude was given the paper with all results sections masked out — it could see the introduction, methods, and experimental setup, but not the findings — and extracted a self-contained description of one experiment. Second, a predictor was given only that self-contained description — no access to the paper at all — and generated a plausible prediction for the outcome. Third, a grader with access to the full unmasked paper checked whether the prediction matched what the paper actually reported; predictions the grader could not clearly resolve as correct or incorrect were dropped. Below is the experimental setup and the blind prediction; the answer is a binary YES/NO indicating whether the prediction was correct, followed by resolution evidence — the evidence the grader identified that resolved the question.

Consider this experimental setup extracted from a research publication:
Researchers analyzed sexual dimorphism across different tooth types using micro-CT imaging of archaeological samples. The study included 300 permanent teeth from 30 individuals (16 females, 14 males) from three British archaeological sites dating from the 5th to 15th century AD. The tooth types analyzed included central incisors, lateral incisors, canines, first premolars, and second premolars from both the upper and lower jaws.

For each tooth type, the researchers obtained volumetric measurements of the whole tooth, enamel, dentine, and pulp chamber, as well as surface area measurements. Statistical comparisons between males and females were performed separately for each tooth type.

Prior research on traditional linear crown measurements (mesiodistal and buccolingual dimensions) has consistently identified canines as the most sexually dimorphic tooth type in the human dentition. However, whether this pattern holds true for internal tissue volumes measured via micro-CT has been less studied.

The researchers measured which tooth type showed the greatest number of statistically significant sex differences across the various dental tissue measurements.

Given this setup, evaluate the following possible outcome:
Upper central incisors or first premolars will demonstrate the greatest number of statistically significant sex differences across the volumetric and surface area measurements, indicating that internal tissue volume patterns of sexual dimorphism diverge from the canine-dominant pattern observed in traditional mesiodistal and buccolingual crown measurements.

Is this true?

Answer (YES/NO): NO